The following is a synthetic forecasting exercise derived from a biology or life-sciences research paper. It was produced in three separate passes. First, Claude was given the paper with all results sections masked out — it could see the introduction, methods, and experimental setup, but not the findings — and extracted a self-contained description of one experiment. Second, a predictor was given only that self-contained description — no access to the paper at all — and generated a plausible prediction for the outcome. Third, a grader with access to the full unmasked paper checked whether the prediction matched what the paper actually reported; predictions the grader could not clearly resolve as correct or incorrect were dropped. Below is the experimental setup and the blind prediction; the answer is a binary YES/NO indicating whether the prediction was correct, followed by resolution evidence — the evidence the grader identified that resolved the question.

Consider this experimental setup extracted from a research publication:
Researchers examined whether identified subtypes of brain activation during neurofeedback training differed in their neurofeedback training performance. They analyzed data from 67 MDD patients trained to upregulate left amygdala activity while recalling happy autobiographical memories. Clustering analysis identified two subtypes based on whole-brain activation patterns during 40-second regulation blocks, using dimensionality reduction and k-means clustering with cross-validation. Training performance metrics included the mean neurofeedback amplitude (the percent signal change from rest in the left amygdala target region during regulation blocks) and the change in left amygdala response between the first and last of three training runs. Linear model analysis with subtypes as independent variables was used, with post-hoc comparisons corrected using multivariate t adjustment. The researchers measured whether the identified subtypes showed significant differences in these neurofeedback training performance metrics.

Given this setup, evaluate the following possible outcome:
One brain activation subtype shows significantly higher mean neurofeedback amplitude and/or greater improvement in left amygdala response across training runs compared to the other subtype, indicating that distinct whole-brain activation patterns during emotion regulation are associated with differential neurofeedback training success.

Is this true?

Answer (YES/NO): NO